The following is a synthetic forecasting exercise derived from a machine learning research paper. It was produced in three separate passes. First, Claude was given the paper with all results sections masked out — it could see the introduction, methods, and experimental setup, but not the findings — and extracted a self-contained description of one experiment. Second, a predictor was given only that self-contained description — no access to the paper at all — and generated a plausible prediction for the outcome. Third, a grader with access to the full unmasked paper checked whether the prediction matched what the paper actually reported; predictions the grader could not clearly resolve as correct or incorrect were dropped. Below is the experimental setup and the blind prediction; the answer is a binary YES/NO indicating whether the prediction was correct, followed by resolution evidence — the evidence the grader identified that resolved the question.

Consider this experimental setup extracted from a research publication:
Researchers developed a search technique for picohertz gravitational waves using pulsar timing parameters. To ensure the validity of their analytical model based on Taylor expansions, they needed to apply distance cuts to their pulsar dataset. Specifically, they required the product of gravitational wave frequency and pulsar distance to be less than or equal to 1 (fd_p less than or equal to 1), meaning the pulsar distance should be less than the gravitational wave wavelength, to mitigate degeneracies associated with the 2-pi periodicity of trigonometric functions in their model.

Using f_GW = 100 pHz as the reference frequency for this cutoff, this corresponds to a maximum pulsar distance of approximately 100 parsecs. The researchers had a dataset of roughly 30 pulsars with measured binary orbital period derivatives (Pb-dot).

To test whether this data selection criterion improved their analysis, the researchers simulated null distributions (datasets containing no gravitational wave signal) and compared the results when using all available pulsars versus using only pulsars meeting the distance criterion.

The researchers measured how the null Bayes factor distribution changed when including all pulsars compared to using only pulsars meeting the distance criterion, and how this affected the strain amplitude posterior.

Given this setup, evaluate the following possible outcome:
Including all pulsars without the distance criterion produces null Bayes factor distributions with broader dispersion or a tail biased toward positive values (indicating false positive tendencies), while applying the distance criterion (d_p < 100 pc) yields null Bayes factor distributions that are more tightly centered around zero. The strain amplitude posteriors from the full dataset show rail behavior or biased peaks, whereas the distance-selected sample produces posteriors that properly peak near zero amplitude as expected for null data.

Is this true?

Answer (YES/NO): YES